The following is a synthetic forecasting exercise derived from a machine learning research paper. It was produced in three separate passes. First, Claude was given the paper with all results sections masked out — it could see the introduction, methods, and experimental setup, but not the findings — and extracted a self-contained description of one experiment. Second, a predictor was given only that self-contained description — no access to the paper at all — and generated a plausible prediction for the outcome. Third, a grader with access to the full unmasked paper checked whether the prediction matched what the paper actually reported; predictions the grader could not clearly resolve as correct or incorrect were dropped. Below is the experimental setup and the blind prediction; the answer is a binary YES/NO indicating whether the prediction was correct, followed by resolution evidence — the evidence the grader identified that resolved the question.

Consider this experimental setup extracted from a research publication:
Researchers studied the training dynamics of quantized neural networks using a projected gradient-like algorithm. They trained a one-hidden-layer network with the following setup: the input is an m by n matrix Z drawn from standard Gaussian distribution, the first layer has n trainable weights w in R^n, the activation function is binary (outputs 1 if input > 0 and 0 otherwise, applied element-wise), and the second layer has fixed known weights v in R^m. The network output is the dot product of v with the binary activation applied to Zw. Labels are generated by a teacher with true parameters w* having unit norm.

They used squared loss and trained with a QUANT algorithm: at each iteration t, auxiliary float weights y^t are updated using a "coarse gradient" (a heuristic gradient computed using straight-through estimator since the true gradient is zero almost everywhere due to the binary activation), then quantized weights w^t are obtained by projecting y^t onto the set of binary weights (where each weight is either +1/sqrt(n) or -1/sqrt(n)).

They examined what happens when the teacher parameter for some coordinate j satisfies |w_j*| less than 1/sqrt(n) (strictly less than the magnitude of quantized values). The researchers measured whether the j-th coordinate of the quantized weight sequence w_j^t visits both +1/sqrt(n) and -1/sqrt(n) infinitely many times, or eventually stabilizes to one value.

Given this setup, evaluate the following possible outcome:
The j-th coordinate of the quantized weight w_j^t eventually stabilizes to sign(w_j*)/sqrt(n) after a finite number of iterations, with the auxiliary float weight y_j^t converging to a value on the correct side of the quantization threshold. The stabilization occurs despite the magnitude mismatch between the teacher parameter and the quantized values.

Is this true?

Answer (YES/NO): NO